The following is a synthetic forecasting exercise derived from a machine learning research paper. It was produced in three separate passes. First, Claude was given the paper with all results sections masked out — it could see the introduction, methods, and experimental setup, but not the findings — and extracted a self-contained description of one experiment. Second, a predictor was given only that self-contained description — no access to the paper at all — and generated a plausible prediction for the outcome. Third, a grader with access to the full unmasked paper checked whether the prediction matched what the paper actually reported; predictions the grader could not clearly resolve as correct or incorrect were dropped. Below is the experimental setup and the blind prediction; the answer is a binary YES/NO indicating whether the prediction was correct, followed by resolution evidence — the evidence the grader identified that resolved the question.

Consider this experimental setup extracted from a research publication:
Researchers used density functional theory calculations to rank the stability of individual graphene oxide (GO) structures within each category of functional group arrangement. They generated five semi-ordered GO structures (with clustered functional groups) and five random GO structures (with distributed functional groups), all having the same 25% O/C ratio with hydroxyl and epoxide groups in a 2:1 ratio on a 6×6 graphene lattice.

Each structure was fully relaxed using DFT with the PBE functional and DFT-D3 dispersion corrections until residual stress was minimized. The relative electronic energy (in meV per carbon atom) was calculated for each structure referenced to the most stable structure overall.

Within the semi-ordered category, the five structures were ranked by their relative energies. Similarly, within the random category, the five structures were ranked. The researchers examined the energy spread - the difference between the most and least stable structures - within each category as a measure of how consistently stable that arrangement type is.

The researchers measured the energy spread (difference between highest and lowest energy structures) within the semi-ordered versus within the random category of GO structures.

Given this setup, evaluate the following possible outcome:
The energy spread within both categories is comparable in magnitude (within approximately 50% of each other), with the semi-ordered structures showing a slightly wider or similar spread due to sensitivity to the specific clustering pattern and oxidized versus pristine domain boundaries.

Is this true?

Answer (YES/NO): NO